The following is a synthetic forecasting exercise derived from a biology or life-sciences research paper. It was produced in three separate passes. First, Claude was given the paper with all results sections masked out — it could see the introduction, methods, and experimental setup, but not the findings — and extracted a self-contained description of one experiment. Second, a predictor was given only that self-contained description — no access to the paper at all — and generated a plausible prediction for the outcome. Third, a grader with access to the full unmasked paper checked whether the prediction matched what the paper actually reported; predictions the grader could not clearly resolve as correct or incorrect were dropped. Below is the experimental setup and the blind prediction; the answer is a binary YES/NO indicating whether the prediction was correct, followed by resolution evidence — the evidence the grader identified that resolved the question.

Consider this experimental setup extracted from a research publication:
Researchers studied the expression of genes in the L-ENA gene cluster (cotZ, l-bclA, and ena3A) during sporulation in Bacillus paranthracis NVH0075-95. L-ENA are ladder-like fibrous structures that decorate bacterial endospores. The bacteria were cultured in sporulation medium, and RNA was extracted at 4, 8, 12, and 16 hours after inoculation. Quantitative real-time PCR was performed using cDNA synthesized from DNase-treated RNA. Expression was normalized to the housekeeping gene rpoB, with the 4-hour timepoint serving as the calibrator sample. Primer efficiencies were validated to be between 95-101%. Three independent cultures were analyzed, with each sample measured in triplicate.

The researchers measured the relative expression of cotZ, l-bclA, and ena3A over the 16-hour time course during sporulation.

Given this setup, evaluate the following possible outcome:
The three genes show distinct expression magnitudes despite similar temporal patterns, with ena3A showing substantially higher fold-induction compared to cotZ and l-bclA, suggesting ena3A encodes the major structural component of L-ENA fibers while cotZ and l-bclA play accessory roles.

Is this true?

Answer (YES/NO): YES